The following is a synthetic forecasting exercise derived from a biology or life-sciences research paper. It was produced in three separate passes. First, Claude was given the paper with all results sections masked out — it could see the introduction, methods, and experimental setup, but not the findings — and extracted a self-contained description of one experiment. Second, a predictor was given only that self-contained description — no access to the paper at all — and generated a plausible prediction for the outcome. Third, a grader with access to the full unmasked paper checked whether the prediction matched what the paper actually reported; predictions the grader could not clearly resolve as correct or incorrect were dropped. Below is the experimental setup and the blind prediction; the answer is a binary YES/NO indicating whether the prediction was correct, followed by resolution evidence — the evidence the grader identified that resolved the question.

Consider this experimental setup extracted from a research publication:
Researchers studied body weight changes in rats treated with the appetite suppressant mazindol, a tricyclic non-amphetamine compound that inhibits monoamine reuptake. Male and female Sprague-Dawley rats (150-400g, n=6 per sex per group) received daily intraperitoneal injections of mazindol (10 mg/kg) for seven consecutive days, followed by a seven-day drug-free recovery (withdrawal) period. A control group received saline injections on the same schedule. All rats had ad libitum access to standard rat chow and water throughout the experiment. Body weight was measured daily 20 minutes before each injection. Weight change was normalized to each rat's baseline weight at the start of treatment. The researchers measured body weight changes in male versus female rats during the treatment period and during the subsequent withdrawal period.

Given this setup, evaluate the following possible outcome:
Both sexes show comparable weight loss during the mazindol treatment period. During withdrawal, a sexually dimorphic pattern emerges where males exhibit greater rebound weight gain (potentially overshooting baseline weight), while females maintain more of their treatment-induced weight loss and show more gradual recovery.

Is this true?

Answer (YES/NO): NO